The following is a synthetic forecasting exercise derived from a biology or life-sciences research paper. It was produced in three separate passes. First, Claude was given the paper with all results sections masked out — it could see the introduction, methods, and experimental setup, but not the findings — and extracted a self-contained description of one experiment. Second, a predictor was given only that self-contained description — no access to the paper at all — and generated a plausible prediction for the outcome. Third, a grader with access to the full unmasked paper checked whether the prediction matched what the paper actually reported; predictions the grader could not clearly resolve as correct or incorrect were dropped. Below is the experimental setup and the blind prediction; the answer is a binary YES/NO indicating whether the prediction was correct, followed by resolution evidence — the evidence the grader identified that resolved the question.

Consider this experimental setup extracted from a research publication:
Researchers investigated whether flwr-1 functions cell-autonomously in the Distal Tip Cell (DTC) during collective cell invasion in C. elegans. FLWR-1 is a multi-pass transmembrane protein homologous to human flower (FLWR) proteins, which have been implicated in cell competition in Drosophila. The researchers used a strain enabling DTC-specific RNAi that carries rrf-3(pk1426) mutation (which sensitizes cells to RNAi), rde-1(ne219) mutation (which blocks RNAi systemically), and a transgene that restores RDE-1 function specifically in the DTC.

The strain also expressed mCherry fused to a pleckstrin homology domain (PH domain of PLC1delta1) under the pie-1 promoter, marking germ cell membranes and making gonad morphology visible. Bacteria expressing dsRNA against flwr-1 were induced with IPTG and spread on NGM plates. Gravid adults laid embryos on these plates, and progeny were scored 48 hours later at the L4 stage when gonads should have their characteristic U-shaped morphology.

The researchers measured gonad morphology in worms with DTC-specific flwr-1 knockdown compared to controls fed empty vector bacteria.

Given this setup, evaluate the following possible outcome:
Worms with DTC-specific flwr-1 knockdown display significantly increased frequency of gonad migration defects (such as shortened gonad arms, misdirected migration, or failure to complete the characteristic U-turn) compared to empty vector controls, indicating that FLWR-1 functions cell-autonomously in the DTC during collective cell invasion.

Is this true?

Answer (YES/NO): YES